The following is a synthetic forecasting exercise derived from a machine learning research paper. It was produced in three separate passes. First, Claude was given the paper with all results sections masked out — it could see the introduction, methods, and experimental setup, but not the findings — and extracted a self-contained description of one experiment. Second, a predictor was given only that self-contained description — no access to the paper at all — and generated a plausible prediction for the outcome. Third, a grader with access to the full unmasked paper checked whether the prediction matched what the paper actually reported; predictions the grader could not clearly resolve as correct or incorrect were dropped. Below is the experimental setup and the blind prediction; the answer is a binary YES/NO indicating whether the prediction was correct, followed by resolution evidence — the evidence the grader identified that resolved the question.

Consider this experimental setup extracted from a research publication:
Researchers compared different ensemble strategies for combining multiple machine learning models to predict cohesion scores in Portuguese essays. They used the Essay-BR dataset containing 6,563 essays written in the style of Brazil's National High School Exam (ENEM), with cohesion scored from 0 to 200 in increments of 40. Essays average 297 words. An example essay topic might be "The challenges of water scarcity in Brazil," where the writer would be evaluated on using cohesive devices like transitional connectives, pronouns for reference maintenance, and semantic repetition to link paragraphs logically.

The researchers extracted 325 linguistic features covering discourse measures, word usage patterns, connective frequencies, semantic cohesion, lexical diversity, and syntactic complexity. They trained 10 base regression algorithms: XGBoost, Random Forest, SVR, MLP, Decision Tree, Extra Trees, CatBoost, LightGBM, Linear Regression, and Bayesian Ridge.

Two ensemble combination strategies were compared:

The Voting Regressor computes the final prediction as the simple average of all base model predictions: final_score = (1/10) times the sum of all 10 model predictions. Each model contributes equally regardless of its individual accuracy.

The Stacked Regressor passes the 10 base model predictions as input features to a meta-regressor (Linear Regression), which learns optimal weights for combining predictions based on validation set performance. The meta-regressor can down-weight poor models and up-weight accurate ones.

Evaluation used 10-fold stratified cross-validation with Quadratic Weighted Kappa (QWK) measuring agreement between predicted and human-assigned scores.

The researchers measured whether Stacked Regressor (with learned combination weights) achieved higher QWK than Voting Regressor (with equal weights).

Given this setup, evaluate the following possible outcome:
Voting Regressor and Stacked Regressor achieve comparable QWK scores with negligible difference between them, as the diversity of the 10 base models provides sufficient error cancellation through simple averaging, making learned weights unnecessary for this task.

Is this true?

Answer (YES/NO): NO